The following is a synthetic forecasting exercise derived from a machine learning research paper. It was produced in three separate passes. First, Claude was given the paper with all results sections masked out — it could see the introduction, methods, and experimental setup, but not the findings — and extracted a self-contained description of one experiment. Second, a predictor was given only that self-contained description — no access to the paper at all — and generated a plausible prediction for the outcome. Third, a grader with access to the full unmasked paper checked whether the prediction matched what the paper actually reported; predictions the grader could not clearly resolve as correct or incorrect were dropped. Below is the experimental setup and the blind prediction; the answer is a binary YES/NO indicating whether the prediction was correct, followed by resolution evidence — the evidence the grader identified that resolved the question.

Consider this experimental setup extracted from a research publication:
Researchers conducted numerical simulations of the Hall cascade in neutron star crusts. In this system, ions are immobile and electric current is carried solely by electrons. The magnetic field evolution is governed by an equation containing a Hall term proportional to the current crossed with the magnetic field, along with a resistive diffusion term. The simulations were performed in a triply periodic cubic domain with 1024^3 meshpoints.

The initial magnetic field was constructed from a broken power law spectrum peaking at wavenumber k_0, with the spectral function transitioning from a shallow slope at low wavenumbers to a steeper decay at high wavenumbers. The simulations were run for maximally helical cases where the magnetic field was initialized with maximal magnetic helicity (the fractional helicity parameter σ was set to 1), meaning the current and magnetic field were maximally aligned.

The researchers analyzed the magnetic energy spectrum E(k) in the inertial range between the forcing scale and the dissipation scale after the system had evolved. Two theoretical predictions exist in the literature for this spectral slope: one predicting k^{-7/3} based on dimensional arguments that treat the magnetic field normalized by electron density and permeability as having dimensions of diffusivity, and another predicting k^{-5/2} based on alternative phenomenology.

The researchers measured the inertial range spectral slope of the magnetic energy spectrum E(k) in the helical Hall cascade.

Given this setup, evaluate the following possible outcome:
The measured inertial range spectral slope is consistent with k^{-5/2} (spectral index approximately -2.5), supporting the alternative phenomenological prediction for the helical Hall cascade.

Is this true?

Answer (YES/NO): NO